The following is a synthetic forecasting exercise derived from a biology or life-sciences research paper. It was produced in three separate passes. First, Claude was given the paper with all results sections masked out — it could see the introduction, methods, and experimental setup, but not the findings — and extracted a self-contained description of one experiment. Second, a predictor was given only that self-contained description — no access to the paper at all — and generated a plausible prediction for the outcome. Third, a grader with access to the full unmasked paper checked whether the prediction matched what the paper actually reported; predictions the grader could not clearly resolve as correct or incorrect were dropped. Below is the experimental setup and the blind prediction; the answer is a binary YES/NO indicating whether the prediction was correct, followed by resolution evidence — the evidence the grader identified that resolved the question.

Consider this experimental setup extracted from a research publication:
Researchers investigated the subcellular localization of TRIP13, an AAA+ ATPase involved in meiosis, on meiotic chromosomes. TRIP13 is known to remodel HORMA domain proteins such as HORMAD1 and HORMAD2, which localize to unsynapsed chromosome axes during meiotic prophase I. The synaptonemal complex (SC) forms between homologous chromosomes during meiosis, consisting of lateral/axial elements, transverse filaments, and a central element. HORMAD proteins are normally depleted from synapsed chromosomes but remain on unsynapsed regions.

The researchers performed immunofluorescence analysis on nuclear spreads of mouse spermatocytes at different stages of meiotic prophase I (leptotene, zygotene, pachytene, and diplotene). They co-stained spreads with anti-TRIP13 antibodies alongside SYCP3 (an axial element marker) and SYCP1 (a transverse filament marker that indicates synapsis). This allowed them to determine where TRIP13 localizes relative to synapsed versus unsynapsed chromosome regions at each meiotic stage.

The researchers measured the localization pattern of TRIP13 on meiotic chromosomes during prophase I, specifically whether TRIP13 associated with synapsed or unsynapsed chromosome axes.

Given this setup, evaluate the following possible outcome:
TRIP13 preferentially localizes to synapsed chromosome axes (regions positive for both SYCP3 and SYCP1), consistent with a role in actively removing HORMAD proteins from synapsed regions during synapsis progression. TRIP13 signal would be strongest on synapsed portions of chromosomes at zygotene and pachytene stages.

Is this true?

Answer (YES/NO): NO